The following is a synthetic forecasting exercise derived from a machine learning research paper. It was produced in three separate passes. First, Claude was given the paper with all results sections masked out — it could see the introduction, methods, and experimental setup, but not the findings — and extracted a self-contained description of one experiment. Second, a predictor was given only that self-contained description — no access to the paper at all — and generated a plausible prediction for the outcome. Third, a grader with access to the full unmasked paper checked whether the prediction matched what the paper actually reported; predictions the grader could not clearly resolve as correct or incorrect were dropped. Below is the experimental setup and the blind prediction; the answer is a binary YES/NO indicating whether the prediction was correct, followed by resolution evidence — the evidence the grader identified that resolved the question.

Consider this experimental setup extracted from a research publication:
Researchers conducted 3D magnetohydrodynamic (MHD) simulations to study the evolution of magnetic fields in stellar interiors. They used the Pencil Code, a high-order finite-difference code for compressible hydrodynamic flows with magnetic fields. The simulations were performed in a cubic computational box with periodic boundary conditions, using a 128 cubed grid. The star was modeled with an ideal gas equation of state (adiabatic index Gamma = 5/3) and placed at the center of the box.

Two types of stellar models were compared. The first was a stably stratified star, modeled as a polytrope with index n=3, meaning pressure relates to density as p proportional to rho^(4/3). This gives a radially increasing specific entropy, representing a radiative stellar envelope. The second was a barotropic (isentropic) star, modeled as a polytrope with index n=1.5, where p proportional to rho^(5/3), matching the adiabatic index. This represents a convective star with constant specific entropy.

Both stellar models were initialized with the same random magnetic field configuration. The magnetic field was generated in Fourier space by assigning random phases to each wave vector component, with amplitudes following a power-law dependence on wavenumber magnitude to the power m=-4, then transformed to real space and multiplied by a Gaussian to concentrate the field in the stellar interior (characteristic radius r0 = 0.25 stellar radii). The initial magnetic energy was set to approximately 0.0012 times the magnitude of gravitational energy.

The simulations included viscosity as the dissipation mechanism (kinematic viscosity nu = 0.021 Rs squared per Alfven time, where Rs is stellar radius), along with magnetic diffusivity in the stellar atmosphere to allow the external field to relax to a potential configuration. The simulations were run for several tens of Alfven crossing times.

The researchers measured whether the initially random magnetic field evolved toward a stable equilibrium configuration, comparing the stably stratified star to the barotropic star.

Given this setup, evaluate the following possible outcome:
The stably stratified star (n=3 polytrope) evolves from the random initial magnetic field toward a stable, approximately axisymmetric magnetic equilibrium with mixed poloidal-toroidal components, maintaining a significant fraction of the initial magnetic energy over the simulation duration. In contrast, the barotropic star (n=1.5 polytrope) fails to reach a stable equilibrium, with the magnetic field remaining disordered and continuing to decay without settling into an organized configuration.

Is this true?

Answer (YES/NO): NO